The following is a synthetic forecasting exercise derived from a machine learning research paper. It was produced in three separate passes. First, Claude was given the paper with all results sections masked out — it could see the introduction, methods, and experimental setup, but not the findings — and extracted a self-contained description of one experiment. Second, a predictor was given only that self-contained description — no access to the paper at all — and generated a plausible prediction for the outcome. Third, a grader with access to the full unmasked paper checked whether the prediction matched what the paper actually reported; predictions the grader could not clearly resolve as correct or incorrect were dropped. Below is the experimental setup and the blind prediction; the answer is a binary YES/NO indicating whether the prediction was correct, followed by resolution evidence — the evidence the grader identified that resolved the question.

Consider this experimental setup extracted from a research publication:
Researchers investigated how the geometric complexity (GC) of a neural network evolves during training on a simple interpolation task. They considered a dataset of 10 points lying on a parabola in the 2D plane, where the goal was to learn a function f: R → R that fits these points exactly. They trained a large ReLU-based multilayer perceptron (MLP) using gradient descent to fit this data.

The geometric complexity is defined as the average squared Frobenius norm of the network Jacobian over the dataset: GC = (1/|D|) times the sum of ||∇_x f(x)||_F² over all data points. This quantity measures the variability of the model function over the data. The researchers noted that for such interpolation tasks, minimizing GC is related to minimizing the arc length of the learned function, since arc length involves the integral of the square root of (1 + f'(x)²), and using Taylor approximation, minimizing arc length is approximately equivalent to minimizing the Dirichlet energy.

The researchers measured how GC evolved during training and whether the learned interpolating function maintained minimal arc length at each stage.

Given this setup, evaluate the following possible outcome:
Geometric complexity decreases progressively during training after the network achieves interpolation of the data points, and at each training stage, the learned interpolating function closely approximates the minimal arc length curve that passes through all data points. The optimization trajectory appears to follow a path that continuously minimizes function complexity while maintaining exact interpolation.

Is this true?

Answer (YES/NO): NO